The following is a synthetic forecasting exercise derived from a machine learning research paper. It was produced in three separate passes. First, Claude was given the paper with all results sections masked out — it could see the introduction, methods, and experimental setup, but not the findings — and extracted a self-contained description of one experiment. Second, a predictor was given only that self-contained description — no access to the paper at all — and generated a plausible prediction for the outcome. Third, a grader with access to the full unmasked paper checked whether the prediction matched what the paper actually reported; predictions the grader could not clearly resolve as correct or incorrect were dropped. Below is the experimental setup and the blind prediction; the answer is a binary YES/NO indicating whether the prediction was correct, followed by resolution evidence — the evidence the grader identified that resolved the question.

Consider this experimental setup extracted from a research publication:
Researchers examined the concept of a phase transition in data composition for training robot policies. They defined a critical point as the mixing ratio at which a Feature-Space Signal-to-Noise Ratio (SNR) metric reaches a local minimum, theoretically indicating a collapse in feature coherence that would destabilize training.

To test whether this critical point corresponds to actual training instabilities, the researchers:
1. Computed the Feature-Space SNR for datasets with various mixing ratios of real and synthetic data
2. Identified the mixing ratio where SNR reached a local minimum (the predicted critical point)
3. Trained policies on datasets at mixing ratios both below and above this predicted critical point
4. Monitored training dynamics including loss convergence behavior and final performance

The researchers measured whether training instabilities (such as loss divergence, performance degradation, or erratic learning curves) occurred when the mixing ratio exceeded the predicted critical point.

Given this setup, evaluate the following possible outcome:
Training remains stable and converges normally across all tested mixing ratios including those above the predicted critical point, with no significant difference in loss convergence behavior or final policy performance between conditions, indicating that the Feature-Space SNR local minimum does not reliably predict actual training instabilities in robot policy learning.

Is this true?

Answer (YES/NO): NO